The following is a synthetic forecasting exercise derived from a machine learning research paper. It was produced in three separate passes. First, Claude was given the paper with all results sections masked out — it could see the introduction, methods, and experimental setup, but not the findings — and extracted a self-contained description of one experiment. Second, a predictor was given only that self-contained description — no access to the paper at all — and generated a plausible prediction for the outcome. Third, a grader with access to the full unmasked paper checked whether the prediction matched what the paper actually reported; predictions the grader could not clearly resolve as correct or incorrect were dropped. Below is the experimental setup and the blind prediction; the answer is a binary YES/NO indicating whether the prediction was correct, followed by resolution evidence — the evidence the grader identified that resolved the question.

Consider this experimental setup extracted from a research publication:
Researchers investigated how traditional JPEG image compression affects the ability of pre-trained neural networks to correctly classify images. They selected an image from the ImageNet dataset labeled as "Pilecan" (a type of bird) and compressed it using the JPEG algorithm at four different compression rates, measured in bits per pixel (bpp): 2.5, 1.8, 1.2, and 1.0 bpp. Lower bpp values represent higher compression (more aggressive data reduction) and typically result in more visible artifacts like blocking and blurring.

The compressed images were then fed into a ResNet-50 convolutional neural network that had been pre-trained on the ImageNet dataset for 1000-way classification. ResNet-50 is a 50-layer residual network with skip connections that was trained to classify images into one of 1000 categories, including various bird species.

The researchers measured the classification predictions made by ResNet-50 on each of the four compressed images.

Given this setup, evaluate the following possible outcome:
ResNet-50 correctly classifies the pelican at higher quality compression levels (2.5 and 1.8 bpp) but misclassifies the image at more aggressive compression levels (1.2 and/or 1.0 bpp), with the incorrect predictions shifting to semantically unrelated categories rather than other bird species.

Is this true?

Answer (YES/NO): NO